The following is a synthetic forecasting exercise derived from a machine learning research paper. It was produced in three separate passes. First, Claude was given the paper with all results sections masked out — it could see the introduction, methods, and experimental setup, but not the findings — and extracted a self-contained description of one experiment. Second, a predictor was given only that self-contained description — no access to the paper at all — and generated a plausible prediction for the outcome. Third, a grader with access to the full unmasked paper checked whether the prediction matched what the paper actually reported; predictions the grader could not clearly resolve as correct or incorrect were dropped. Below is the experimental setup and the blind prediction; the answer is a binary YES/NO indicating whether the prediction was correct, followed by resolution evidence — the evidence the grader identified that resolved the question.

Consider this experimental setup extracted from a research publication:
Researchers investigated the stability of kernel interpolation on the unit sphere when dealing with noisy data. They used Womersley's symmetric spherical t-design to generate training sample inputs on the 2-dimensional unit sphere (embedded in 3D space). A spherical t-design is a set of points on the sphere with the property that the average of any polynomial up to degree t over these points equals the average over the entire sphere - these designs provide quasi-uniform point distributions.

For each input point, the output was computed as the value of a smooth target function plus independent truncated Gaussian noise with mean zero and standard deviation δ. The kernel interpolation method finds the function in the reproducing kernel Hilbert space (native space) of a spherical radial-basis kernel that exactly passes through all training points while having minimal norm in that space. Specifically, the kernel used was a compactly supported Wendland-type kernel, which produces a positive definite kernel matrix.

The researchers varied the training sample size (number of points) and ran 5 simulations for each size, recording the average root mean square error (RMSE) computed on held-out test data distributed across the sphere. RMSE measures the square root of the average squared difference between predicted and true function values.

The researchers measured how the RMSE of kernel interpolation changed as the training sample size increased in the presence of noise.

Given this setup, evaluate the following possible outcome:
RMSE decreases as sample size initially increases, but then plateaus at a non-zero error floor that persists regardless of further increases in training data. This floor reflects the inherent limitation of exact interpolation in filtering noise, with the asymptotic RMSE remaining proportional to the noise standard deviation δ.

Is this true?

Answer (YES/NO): NO